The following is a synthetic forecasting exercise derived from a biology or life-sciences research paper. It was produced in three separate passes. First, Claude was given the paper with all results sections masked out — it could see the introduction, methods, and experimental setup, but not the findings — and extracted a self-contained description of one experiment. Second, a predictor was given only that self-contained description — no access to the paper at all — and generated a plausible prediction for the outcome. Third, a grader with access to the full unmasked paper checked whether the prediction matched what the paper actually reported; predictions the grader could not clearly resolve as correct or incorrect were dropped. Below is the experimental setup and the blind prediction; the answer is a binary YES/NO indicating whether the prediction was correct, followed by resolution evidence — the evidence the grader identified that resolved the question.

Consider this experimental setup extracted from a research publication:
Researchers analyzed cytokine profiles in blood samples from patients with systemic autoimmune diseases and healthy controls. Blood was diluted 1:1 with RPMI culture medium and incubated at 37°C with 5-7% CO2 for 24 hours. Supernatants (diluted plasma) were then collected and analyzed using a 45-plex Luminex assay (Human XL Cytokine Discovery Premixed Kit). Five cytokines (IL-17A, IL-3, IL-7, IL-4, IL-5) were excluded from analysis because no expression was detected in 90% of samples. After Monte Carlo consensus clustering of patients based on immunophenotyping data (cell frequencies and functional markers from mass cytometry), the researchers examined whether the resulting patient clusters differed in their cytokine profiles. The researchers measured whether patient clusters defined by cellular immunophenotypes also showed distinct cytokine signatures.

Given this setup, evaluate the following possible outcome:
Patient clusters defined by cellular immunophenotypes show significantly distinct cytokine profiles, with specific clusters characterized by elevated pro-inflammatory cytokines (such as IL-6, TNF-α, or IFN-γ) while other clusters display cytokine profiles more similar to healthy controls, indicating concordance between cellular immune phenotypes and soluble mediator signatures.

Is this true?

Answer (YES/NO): YES